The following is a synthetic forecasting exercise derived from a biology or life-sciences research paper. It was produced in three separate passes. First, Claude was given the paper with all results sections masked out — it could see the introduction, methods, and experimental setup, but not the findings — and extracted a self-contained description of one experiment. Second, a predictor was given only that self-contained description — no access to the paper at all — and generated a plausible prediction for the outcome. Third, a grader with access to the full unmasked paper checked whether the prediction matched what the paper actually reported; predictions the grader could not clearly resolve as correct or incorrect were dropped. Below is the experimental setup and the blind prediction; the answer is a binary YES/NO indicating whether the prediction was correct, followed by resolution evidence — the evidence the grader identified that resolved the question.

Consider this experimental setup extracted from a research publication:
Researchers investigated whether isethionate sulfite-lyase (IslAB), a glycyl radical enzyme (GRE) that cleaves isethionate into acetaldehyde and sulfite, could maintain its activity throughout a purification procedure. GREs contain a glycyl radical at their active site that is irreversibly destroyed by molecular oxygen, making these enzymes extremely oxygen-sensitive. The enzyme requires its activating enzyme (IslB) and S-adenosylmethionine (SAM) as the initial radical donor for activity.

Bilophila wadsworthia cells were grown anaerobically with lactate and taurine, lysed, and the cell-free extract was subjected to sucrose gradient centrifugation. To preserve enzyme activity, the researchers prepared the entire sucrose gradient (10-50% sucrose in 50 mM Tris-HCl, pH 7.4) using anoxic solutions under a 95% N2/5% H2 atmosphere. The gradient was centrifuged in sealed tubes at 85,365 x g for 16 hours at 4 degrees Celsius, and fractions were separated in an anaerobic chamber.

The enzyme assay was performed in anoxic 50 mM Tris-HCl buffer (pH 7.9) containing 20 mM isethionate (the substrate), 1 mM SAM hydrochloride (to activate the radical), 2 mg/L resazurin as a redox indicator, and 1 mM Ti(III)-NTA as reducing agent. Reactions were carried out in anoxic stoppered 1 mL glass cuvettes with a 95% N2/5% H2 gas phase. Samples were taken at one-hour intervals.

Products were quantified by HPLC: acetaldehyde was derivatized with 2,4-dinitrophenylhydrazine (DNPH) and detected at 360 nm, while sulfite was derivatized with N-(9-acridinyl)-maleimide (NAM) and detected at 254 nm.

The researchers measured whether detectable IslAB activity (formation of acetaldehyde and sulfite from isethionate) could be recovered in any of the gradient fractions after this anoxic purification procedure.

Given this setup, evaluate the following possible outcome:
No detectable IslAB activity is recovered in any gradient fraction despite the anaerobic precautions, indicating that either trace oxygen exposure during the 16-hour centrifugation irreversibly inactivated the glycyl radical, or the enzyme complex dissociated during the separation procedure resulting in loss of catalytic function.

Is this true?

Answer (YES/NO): NO